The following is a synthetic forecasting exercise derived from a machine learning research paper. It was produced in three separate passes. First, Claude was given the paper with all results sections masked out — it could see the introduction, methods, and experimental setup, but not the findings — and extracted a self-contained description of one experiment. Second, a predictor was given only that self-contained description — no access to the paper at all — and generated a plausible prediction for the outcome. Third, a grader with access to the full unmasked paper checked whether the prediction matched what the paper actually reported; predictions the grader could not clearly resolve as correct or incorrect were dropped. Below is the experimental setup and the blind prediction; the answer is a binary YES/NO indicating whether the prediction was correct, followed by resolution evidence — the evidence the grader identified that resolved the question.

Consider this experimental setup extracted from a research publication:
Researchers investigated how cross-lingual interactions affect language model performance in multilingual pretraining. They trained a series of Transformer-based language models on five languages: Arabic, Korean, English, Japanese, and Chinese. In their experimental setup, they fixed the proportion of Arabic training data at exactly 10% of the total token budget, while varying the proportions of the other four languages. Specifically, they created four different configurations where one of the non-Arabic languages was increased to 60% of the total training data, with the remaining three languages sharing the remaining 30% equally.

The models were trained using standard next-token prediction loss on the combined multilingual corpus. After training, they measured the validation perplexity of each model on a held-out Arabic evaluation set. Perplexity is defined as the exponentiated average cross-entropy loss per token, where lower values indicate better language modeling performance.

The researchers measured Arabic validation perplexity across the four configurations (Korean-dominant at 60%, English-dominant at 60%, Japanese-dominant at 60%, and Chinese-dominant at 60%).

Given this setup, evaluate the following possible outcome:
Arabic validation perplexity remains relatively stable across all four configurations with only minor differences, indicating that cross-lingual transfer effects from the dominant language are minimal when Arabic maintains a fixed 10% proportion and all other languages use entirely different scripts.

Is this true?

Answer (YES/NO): NO